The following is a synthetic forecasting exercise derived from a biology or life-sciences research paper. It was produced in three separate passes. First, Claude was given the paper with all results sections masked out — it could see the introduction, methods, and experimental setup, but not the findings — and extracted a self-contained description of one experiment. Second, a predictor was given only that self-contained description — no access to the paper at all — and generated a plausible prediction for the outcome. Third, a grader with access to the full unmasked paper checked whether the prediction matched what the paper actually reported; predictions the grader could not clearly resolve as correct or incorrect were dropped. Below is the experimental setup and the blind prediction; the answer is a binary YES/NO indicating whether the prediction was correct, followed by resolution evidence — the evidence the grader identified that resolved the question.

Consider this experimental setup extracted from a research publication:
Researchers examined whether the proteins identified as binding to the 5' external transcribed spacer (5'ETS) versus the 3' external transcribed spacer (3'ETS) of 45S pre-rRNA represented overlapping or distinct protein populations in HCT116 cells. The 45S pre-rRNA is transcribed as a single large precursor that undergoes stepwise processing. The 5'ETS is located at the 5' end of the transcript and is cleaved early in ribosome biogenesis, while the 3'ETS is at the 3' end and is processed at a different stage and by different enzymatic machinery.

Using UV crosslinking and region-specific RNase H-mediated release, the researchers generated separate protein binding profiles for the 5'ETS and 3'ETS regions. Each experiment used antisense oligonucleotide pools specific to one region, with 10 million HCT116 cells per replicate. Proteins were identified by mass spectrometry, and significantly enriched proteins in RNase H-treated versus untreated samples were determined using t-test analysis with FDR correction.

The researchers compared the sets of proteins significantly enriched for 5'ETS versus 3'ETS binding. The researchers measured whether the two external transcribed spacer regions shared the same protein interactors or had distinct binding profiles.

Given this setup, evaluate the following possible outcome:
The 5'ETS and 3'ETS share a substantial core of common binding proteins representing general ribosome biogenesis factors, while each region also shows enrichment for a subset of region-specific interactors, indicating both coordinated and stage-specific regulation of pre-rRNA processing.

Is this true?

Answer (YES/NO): NO